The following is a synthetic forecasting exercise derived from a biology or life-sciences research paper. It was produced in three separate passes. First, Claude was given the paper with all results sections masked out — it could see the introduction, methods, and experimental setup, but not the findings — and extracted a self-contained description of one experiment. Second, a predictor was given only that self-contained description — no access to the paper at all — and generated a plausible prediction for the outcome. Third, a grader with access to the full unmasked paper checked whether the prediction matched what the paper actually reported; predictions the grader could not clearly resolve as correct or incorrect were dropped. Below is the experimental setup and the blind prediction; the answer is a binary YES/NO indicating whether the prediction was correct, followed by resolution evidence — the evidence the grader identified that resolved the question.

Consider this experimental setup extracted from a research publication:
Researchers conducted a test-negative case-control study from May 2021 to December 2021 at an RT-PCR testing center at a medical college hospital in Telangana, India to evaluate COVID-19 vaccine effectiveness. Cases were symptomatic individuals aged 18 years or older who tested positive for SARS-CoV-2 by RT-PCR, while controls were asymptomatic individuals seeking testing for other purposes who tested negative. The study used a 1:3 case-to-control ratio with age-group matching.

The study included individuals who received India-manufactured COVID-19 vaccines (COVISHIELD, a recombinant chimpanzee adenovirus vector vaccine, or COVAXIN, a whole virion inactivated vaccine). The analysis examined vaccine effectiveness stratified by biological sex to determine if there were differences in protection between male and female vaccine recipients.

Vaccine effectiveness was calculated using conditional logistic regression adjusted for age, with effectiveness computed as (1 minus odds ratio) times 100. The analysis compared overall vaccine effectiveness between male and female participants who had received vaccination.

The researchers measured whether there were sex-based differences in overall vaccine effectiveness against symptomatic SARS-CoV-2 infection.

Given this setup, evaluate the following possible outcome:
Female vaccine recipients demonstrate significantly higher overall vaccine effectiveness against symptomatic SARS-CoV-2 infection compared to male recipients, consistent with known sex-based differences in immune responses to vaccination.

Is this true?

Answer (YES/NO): NO